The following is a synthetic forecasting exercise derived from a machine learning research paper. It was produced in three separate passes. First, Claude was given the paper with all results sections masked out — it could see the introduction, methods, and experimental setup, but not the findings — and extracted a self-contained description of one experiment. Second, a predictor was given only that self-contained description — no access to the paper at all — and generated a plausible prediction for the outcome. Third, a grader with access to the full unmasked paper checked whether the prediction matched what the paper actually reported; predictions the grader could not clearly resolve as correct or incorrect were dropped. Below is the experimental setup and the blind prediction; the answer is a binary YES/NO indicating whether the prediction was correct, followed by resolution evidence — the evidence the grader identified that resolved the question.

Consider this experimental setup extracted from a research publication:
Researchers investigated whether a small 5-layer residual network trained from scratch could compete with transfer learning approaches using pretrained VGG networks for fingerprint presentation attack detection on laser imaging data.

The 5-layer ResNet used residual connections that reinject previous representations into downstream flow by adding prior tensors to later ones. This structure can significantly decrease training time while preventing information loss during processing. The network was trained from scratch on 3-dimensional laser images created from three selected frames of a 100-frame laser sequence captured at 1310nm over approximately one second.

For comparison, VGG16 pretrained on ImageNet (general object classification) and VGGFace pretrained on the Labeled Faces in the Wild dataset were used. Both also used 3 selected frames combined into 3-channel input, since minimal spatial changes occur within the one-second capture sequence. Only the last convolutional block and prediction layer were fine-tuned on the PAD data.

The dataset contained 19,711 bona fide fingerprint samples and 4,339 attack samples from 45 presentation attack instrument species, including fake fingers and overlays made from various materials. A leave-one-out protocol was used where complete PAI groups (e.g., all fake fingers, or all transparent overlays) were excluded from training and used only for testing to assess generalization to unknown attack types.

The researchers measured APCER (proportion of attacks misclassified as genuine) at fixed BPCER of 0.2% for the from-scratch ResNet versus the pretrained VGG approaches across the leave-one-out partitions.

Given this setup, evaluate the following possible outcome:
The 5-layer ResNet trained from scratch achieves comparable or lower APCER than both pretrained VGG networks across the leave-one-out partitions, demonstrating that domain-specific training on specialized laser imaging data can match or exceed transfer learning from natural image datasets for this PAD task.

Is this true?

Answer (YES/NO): NO